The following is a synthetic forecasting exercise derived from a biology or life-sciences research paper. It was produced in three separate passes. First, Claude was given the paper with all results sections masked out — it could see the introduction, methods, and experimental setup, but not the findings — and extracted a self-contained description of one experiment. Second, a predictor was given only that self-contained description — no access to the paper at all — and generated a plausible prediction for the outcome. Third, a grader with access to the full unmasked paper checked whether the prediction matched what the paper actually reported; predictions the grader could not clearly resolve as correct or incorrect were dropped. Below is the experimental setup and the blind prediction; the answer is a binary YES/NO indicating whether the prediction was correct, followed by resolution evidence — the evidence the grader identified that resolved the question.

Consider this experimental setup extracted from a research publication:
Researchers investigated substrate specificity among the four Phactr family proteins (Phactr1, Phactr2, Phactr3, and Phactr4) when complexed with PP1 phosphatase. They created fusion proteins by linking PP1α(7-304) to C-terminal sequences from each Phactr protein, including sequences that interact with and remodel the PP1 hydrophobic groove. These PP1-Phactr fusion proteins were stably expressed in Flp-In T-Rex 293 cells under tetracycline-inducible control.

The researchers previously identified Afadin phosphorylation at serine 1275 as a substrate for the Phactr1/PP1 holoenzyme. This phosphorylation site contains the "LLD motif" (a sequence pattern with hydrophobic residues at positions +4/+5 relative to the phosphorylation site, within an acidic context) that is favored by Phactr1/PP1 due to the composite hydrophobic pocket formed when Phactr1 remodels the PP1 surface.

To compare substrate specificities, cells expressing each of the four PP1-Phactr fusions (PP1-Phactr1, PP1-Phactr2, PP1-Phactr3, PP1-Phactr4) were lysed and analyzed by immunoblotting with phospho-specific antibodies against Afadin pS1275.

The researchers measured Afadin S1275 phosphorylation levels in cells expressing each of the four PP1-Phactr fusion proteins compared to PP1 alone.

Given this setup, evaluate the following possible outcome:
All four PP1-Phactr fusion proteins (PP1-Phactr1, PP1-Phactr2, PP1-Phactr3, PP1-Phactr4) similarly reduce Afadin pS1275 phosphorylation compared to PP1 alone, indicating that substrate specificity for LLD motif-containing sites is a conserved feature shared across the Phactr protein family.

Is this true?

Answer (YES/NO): YES